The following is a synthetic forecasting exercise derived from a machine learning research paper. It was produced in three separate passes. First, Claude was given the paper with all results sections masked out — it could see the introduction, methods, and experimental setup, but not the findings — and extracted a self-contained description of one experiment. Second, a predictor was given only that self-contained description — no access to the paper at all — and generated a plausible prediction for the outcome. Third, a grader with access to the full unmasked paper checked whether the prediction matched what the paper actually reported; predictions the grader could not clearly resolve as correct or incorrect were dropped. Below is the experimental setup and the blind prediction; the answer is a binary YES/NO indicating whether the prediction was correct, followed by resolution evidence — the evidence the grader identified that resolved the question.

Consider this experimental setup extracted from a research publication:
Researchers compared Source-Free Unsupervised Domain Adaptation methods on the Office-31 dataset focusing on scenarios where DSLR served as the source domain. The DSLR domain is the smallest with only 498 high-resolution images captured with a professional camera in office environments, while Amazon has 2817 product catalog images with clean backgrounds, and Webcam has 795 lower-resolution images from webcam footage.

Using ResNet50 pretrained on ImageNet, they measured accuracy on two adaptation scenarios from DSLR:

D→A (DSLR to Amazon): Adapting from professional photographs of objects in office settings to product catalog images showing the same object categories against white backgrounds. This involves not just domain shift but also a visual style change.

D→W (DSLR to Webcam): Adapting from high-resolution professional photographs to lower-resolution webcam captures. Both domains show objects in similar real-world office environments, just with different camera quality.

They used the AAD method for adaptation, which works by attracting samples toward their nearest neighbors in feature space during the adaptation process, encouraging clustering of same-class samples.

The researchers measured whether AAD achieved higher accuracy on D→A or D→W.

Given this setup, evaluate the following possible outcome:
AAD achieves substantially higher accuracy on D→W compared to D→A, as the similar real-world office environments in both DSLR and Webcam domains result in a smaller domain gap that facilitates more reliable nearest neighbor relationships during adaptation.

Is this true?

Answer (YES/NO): YES